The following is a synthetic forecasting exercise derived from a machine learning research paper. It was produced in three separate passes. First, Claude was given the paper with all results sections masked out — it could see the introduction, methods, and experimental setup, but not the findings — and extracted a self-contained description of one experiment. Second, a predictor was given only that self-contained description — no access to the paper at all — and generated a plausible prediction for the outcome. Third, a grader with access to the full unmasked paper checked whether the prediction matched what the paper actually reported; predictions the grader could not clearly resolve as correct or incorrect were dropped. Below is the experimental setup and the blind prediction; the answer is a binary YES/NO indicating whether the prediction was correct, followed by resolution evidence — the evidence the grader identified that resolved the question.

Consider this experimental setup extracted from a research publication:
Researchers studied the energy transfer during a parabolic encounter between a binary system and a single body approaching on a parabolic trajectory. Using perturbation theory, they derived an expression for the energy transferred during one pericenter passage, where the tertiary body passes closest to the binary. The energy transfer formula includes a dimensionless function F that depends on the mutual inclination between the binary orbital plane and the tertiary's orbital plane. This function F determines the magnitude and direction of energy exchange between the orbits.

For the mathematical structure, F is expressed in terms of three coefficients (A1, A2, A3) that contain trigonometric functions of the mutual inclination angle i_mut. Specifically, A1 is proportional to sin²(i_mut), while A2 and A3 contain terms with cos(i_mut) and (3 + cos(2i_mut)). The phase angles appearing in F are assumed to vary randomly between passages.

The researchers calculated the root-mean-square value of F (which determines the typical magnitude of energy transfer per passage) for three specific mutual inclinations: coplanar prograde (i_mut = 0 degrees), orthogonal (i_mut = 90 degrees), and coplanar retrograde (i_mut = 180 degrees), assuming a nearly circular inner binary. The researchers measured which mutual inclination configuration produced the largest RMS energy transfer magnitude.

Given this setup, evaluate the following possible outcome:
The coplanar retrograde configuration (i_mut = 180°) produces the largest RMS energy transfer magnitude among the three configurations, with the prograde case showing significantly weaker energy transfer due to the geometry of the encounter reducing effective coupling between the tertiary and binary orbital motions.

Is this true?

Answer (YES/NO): NO